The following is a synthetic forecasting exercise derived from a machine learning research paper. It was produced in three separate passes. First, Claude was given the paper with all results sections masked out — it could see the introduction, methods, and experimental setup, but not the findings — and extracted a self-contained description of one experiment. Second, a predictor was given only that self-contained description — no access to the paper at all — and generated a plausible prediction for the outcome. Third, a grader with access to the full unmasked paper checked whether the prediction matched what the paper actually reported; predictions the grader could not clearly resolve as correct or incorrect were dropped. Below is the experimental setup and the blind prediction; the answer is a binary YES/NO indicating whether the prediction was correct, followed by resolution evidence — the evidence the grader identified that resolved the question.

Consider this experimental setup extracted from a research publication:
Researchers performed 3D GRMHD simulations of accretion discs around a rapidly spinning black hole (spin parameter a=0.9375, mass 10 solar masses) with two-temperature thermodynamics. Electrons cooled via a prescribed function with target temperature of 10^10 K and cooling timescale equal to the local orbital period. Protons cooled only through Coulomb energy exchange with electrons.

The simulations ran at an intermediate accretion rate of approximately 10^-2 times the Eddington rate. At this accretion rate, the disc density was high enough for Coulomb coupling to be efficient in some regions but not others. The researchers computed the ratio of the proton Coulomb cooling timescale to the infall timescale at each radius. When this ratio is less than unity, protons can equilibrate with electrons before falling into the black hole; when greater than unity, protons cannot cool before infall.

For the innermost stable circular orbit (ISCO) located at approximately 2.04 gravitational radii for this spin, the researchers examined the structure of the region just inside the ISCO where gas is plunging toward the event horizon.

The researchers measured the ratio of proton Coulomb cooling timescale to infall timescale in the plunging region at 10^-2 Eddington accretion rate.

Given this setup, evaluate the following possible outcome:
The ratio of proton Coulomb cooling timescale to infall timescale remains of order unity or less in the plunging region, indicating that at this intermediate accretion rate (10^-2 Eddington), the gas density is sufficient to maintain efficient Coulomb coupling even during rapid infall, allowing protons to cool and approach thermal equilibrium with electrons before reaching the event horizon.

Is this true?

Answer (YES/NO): NO